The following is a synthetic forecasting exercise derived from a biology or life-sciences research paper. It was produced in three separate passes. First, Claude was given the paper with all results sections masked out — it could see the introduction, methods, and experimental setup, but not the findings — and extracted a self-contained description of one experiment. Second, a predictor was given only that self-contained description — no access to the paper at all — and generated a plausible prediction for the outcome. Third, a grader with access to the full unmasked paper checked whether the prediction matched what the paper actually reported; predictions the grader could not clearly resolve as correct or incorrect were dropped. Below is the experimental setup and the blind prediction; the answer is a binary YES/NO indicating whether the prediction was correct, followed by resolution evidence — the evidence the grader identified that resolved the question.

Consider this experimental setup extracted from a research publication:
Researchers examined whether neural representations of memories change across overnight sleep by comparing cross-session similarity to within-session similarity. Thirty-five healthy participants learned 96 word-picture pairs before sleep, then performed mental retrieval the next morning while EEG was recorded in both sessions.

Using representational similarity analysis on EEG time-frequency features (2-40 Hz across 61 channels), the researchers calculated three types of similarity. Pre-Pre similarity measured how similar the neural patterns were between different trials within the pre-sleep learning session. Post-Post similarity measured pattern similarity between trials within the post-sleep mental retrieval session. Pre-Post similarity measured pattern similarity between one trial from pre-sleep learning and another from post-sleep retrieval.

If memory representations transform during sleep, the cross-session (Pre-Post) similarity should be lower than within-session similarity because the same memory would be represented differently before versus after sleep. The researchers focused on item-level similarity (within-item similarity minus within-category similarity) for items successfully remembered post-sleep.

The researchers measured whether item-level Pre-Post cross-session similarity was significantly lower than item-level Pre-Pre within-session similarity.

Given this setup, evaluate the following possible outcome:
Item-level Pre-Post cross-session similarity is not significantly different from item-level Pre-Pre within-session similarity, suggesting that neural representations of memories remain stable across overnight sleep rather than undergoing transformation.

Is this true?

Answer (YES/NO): NO